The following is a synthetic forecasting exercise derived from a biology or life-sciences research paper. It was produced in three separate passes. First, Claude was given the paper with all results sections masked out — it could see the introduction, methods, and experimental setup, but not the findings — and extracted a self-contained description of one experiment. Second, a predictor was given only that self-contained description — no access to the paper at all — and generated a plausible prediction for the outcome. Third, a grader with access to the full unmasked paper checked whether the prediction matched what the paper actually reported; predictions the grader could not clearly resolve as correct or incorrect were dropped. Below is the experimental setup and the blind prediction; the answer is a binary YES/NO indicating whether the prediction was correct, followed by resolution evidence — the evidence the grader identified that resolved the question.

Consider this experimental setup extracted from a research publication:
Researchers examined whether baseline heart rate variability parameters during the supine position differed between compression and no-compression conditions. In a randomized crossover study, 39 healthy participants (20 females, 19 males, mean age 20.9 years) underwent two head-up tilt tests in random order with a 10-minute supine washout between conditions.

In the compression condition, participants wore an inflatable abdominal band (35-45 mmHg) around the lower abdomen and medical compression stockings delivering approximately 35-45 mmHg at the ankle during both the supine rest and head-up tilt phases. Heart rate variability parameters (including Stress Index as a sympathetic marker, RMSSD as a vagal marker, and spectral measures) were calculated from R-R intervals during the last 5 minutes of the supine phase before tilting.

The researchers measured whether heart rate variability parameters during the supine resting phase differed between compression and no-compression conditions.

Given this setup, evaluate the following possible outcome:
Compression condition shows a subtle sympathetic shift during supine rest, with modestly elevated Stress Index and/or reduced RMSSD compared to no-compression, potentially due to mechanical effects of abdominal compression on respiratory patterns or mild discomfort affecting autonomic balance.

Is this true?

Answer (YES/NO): NO